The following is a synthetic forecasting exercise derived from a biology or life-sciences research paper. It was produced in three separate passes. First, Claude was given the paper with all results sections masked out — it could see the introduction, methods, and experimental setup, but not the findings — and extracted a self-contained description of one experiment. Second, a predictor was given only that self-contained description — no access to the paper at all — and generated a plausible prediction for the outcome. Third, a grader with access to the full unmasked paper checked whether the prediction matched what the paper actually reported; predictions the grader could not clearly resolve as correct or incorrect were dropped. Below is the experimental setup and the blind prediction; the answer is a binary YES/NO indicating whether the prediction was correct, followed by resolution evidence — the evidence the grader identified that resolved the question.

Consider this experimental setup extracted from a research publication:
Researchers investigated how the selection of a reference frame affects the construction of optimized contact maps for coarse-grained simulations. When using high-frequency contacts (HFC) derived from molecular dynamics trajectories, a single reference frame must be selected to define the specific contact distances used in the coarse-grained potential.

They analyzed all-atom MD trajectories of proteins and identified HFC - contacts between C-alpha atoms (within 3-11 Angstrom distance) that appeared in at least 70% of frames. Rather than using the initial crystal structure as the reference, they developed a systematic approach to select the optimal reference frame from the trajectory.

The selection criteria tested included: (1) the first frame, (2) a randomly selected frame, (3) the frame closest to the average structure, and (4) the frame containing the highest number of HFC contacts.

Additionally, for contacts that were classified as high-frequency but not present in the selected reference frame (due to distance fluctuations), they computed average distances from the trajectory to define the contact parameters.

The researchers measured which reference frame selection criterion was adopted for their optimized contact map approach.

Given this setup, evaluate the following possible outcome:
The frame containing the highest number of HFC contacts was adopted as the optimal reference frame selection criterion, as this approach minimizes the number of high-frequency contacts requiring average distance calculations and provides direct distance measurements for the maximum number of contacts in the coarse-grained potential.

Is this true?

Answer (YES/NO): YES